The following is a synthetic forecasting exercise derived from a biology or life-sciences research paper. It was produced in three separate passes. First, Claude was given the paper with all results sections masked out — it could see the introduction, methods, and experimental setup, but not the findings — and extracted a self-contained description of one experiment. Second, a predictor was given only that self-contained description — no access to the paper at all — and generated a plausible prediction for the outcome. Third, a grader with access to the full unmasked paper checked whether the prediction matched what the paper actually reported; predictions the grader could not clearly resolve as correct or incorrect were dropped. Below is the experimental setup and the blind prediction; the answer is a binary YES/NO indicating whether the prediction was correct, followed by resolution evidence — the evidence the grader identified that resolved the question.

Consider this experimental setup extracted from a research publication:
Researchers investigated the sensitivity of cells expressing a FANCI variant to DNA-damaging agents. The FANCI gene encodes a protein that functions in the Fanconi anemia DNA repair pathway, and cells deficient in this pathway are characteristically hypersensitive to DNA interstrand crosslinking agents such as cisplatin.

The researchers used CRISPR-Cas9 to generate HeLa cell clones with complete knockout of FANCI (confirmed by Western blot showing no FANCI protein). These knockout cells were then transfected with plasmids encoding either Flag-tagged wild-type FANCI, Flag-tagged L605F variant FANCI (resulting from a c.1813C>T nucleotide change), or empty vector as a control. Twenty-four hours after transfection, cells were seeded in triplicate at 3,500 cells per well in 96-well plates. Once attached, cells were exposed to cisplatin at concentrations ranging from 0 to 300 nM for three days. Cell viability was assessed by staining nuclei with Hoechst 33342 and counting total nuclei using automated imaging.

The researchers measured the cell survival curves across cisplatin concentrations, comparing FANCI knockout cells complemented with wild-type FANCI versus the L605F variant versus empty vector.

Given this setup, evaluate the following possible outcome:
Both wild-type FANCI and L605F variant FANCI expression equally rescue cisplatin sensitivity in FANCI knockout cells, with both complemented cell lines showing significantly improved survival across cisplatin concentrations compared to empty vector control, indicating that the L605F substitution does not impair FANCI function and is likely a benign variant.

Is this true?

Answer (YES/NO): NO